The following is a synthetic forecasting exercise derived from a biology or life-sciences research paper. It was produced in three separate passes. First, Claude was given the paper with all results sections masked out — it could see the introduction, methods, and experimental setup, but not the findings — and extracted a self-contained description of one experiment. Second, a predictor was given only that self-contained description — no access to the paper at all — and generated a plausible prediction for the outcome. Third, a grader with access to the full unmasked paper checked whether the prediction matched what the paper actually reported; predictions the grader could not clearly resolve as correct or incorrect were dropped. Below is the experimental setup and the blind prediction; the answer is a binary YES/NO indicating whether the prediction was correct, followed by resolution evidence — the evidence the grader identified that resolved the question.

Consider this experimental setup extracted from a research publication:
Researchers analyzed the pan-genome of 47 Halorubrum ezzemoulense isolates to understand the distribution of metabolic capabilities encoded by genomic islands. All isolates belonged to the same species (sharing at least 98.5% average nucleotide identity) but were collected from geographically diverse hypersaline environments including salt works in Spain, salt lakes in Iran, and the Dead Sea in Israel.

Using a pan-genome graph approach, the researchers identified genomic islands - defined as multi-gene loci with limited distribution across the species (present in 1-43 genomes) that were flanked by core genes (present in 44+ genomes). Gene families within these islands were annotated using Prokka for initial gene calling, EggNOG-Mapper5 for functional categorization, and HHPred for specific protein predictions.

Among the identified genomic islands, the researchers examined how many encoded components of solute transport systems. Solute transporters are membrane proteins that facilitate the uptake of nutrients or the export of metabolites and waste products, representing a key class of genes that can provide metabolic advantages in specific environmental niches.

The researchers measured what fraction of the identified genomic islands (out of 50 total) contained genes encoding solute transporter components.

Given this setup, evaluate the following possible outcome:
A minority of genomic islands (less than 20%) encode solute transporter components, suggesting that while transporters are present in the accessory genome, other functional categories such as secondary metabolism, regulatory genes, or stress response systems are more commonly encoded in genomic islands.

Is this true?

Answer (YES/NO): NO